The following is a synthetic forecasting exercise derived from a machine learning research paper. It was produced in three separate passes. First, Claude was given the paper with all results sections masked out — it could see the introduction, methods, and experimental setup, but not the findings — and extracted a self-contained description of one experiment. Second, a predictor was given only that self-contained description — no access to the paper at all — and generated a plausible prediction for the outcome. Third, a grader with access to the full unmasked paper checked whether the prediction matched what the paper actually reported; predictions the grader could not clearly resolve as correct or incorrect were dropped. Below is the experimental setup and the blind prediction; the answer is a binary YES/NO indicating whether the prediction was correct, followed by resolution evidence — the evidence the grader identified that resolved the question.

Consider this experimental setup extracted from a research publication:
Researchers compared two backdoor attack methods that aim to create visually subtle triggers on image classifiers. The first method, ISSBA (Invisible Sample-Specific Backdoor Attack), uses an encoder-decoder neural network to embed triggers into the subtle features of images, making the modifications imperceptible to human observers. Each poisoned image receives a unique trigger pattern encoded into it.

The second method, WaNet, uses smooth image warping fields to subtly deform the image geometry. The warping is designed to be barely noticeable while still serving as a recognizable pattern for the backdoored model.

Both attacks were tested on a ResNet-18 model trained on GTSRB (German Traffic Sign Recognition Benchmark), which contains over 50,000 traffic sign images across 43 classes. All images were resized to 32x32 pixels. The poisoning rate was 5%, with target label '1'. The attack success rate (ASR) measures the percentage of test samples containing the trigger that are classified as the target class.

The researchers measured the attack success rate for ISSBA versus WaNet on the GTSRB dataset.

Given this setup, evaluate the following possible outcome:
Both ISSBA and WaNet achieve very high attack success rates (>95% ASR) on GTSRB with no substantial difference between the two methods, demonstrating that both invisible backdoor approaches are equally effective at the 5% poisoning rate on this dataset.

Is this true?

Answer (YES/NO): NO